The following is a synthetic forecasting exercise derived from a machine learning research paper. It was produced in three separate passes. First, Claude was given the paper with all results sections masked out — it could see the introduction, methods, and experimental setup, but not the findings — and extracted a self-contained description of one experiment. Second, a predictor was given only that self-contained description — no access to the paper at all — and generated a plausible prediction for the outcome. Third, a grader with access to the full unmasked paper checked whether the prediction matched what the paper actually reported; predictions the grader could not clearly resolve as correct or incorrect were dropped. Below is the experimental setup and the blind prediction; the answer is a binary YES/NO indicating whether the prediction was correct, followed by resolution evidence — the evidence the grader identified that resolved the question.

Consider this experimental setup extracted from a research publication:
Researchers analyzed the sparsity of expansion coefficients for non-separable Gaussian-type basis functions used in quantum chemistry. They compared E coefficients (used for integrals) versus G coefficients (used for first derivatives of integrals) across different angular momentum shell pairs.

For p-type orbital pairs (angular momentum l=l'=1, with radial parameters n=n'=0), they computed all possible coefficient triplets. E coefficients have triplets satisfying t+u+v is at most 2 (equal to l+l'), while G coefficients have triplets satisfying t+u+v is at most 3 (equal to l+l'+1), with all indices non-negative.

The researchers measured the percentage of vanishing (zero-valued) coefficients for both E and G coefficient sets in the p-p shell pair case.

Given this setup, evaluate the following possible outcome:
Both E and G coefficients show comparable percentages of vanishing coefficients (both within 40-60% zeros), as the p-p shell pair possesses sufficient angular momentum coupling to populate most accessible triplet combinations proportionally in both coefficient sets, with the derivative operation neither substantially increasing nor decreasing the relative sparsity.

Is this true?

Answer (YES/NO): NO